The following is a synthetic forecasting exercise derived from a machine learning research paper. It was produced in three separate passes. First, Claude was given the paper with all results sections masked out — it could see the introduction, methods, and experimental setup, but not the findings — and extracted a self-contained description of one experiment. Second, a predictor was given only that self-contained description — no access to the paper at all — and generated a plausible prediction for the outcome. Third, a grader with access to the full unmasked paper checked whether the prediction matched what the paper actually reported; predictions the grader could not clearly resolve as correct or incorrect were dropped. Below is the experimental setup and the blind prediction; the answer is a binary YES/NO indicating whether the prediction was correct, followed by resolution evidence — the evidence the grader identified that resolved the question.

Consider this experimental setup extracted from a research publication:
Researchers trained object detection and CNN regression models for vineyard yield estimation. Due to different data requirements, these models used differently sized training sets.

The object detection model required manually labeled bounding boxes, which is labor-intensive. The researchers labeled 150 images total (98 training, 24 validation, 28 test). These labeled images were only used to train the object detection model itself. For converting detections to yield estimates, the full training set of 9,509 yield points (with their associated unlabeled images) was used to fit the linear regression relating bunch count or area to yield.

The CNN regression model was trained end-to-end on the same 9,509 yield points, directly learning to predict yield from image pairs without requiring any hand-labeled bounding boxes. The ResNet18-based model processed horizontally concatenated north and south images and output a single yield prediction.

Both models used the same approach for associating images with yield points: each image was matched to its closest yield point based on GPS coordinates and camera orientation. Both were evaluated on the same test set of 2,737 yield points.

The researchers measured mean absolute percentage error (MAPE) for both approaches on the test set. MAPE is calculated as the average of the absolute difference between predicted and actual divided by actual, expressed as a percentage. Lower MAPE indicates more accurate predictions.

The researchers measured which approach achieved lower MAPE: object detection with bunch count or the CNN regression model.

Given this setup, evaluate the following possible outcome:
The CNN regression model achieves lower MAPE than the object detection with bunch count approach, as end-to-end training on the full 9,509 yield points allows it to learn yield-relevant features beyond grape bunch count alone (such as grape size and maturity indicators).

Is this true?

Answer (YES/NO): YES